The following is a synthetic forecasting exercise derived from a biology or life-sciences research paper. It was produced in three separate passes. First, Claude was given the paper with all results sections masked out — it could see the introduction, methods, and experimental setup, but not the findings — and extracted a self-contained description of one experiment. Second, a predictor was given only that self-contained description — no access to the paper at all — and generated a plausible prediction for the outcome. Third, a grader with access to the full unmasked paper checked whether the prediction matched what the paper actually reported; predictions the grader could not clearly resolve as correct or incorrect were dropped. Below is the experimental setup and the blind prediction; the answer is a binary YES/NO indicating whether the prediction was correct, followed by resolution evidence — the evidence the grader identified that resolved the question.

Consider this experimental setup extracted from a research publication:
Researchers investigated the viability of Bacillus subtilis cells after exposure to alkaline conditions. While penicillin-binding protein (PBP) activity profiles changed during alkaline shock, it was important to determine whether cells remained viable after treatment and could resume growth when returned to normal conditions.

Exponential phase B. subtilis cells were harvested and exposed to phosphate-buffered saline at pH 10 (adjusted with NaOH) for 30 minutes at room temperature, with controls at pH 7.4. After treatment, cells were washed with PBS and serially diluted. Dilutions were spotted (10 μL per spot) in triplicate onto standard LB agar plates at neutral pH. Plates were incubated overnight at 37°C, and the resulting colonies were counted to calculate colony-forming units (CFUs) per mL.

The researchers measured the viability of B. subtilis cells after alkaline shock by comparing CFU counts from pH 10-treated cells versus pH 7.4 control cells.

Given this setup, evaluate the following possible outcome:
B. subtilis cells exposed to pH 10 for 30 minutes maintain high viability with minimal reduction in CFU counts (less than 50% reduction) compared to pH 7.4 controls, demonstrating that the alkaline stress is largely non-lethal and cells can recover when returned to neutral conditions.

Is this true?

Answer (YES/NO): NO